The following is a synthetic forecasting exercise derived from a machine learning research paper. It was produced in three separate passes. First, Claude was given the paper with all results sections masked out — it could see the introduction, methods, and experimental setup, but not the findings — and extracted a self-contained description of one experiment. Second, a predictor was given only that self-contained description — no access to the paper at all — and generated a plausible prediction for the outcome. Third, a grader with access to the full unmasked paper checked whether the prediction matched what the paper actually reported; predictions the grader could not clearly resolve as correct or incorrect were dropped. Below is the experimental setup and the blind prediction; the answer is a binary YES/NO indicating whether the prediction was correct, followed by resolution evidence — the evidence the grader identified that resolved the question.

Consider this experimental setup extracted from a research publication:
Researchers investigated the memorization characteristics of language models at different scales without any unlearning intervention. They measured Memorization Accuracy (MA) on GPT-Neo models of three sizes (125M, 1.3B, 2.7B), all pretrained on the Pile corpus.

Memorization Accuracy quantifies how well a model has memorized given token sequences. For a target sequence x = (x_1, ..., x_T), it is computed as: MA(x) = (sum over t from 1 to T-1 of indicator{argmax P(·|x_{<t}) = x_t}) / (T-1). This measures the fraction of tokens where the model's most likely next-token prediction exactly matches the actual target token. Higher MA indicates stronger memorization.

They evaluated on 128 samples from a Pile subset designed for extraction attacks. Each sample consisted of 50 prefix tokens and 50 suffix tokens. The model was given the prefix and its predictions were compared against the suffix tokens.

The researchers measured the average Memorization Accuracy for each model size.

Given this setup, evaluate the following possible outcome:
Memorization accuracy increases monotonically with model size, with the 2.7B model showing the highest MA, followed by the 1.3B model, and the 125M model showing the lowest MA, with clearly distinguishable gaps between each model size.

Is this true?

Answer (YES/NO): NO